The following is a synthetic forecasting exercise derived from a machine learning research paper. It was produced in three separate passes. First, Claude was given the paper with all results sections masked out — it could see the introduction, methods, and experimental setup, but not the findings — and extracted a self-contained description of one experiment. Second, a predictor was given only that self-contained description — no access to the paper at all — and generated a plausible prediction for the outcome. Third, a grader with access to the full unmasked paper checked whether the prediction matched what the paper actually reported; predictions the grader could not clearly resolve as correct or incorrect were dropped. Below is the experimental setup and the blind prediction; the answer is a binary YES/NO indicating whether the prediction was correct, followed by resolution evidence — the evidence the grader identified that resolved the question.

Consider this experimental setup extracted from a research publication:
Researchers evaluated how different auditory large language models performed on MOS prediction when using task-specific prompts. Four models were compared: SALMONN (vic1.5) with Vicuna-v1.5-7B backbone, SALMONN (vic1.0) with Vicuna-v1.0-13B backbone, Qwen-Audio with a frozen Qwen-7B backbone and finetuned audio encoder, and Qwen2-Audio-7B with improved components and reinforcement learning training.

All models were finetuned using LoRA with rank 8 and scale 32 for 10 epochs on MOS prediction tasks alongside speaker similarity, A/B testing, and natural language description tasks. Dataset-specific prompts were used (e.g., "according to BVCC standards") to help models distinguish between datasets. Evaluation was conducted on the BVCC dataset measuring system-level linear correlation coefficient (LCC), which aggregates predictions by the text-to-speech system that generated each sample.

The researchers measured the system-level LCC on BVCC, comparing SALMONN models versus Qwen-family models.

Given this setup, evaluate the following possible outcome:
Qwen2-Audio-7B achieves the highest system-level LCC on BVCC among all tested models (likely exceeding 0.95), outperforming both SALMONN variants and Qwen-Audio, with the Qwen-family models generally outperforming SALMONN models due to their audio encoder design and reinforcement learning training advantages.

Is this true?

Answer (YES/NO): NO